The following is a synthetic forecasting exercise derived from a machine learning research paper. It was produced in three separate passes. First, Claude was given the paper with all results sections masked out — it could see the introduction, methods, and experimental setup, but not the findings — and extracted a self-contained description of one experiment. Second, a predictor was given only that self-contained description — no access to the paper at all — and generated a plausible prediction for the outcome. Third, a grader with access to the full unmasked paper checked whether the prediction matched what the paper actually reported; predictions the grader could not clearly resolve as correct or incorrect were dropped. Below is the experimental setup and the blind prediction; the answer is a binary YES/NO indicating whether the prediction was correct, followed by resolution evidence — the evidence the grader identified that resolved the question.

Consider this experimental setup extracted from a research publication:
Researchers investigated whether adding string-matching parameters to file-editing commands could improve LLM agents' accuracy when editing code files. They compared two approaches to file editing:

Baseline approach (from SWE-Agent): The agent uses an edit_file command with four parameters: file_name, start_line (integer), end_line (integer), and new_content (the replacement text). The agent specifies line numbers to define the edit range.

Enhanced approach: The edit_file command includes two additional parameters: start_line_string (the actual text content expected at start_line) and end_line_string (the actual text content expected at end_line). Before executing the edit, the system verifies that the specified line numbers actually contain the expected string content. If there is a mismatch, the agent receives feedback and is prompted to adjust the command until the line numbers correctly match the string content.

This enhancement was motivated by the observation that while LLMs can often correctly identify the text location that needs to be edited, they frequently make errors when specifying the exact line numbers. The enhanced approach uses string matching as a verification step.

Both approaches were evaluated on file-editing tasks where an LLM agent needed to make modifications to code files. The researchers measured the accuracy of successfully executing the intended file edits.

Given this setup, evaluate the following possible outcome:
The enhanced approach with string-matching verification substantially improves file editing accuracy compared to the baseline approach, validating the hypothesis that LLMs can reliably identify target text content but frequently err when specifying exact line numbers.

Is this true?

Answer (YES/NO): YES